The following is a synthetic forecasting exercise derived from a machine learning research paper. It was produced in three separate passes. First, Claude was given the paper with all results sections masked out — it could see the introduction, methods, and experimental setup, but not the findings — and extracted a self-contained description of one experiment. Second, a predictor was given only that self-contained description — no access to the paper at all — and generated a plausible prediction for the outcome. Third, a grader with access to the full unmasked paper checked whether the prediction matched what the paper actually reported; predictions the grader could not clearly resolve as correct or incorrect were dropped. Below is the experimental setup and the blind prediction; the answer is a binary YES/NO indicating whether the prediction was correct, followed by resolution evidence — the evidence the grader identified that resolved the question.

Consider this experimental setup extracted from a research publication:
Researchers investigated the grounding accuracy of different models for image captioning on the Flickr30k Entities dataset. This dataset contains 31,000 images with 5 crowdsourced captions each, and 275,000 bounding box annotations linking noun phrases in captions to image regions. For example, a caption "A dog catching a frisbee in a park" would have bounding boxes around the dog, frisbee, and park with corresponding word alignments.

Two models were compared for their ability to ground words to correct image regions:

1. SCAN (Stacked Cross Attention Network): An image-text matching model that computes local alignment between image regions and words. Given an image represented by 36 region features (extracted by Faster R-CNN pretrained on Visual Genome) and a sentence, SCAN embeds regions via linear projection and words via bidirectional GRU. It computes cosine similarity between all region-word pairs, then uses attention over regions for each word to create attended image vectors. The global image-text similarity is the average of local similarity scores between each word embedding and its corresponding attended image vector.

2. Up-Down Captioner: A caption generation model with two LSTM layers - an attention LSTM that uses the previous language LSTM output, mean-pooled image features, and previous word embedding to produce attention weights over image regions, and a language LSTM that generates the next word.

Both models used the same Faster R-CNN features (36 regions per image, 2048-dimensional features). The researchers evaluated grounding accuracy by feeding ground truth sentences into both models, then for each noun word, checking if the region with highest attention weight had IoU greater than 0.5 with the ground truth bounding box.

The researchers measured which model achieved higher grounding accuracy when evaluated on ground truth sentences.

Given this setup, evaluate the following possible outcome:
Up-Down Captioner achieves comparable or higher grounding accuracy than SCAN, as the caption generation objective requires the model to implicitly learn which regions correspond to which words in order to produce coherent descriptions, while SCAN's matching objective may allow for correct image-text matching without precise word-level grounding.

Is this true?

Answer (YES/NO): YES